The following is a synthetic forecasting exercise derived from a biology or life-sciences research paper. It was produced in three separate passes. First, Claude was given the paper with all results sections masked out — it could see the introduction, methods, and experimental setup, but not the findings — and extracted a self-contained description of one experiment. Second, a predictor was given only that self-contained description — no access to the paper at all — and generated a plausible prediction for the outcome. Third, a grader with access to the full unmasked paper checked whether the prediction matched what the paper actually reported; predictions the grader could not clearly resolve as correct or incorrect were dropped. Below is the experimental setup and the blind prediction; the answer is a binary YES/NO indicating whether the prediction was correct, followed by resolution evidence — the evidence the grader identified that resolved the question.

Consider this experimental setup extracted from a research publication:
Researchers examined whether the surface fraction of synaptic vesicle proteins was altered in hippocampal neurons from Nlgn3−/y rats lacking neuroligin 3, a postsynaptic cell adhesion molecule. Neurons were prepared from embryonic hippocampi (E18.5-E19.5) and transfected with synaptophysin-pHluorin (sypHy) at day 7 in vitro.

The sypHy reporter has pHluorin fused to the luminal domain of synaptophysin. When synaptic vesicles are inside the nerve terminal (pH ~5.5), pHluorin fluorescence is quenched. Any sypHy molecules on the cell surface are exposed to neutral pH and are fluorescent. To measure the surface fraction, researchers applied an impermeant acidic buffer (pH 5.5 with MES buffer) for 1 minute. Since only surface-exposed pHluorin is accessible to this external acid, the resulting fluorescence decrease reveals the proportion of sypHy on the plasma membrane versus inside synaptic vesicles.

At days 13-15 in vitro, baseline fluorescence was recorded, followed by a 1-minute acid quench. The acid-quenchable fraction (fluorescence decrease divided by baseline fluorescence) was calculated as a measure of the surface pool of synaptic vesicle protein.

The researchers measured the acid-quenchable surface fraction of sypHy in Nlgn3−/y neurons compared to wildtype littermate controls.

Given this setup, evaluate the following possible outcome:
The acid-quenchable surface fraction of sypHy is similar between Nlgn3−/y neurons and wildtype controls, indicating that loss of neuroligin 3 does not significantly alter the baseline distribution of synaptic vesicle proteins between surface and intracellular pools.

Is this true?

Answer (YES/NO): YES